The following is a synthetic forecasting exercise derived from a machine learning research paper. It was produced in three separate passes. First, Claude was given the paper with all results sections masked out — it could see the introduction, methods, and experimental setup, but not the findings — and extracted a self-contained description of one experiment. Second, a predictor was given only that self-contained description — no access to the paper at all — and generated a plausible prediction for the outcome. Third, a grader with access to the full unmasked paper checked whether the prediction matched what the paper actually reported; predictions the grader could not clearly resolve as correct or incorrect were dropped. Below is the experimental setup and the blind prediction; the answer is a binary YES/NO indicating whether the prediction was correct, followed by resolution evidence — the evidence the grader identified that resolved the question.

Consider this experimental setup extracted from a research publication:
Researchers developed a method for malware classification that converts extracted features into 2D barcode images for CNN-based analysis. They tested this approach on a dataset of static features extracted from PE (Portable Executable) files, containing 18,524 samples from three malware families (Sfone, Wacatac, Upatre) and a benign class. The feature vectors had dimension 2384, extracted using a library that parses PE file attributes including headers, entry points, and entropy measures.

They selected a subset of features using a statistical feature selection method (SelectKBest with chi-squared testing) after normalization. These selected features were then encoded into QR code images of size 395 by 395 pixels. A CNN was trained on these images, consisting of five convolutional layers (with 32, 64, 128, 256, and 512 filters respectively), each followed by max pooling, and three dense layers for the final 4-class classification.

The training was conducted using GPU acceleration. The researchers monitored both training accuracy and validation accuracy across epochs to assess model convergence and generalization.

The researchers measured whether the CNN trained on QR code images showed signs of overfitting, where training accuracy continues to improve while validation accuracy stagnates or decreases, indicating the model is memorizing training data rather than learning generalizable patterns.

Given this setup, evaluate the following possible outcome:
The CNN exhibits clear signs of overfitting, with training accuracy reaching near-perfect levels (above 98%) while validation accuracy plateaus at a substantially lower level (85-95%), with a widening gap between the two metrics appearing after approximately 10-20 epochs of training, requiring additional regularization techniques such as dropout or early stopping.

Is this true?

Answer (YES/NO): NO